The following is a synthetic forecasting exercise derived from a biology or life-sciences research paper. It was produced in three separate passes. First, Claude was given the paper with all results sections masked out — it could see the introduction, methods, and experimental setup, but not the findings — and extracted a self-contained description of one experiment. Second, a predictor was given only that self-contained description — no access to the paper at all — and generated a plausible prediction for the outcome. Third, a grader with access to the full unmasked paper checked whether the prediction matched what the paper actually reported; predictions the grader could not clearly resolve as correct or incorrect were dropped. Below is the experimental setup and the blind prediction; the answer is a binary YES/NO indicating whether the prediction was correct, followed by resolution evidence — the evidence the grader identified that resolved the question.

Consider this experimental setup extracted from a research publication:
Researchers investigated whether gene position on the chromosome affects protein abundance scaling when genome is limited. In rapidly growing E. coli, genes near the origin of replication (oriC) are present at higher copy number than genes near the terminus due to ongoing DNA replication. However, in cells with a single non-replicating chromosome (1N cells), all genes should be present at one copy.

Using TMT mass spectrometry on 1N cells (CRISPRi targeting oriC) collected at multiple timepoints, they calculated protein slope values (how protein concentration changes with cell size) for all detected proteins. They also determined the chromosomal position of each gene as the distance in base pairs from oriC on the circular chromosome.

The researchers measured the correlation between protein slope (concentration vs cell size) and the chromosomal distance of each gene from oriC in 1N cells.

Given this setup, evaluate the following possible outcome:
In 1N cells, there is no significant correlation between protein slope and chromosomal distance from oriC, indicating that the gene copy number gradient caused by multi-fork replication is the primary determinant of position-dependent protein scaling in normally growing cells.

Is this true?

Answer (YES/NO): NO